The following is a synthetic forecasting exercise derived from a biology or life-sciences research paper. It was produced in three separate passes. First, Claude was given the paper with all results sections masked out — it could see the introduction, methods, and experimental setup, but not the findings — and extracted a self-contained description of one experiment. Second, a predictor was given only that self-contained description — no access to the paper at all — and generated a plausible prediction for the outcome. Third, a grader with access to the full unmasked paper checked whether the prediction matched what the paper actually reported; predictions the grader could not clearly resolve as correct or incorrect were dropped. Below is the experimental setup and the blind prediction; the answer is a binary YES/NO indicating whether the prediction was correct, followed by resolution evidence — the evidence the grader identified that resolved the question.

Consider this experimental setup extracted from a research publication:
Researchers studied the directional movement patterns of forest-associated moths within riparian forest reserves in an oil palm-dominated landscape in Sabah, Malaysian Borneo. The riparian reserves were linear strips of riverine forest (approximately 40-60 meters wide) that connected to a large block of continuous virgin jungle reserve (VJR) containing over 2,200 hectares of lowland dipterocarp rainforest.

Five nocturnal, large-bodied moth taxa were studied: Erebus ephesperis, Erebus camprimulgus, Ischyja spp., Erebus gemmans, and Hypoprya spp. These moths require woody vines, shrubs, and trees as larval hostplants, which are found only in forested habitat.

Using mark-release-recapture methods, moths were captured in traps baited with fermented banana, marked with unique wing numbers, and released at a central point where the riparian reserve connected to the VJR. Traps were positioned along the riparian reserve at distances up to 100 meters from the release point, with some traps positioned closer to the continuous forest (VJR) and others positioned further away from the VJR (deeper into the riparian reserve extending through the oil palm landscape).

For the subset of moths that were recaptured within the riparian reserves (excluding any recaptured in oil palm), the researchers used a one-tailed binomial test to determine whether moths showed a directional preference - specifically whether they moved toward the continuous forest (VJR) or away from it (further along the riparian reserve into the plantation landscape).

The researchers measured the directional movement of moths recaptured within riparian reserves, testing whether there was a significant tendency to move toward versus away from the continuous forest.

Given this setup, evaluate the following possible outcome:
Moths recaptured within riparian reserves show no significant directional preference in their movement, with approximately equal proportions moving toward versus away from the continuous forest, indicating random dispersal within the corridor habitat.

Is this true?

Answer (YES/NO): NO